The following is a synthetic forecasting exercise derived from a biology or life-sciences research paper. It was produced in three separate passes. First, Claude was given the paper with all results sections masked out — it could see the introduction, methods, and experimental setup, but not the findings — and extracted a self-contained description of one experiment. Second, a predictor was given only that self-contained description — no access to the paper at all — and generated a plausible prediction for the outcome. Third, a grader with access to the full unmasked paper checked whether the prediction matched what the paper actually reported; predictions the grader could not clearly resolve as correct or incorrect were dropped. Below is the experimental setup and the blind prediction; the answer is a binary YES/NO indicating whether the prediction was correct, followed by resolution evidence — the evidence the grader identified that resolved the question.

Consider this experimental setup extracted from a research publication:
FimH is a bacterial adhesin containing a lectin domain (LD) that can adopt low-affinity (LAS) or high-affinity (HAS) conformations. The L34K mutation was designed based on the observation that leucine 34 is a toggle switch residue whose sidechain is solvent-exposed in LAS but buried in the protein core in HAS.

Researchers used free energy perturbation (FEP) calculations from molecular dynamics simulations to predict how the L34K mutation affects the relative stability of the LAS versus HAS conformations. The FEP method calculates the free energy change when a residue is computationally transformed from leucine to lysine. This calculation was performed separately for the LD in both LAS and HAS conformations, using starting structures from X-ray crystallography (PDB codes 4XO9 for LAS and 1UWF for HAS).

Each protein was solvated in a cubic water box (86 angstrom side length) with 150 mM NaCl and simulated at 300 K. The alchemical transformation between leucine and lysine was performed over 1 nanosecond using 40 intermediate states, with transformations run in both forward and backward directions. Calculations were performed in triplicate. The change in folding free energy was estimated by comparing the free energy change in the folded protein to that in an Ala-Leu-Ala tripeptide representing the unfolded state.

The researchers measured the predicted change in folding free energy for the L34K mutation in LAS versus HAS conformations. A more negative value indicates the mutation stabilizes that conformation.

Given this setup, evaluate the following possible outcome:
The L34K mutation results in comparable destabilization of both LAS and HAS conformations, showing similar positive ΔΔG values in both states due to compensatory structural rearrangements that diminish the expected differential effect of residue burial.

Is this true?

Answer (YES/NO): NO